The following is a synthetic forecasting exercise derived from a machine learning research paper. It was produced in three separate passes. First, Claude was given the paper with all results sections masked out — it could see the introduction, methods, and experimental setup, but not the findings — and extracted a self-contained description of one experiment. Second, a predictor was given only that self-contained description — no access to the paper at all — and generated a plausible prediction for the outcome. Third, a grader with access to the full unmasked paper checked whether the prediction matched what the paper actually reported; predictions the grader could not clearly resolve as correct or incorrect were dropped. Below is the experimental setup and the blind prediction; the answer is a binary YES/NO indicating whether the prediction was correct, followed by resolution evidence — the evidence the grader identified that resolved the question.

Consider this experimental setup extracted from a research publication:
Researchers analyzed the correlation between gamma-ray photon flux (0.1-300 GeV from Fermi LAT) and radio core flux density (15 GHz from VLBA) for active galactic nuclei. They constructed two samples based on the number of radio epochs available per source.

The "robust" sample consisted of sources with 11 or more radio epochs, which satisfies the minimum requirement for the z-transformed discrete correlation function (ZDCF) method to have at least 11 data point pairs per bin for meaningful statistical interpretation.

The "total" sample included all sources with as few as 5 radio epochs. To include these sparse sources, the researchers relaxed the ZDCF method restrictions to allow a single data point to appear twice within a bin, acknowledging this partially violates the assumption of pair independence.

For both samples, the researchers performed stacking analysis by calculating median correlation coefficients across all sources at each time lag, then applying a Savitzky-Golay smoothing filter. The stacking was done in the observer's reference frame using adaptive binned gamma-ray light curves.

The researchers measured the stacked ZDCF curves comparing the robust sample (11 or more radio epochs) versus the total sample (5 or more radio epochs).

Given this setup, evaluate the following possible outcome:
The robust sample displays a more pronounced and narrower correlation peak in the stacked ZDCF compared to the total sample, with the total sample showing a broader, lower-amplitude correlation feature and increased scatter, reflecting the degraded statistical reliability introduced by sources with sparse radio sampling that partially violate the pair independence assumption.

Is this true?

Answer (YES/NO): NO